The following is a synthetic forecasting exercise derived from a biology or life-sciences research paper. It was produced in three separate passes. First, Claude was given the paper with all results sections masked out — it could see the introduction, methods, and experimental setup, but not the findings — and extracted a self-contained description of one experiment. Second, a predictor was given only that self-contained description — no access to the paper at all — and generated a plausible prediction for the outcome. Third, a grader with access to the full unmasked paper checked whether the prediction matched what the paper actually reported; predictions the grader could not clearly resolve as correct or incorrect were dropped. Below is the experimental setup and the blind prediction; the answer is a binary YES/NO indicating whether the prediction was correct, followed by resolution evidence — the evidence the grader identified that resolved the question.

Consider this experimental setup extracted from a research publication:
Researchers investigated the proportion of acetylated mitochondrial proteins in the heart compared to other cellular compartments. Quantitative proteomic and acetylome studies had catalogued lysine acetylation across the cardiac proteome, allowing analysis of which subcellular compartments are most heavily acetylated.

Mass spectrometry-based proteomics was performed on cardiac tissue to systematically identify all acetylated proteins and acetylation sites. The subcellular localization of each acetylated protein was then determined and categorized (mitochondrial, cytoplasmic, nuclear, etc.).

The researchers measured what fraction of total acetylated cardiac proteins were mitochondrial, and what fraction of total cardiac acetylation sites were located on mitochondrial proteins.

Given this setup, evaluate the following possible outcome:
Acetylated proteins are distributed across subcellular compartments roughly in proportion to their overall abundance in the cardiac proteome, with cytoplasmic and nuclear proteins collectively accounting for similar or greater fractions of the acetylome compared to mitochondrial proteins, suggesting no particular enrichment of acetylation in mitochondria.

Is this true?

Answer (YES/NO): NO